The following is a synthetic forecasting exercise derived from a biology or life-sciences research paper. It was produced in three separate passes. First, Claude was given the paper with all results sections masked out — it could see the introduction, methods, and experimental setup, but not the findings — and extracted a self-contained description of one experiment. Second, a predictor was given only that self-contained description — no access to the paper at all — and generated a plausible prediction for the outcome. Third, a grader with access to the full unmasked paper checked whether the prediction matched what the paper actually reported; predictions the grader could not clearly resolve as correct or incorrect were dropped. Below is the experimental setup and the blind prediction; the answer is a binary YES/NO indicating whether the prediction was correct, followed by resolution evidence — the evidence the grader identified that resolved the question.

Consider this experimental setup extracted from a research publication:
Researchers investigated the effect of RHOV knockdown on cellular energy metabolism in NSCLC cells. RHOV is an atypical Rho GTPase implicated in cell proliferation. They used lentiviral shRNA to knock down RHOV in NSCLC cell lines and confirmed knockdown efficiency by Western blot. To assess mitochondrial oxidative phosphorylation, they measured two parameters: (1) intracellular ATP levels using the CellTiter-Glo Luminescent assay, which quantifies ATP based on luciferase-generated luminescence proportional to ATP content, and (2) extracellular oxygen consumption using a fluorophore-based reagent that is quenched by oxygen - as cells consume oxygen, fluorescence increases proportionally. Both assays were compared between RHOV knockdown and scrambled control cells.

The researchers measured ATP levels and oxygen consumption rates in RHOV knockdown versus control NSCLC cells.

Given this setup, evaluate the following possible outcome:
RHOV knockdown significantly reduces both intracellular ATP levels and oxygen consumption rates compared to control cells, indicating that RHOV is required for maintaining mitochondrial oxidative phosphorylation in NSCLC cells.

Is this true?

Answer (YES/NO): YES